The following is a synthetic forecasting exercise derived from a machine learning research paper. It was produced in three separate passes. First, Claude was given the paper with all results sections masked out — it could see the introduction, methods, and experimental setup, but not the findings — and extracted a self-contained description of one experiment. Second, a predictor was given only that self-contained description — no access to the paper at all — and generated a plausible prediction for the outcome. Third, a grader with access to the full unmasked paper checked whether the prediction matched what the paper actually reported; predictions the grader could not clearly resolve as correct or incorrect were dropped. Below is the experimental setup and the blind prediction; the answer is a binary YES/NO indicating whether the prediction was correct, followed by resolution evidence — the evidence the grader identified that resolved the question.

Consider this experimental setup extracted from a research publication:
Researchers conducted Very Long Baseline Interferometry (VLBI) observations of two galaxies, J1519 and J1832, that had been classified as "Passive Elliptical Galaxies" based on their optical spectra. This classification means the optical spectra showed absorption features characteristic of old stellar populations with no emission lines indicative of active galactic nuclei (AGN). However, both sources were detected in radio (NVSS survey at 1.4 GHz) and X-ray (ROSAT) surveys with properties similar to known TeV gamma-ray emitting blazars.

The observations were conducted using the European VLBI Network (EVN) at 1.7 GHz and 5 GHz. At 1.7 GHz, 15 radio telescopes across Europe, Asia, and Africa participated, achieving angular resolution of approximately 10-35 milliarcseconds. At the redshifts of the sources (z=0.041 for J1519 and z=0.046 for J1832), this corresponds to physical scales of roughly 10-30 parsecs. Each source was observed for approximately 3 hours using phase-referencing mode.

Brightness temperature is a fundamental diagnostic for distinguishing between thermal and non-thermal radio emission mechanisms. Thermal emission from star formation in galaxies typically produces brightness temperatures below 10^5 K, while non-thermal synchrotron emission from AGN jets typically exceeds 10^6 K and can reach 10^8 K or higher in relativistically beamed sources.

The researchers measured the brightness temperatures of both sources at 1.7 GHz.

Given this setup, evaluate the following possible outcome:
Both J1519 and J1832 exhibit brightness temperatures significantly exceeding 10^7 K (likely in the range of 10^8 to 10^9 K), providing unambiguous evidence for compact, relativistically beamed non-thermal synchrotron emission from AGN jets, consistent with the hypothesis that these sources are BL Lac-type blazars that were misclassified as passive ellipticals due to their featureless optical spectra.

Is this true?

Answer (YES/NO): NO